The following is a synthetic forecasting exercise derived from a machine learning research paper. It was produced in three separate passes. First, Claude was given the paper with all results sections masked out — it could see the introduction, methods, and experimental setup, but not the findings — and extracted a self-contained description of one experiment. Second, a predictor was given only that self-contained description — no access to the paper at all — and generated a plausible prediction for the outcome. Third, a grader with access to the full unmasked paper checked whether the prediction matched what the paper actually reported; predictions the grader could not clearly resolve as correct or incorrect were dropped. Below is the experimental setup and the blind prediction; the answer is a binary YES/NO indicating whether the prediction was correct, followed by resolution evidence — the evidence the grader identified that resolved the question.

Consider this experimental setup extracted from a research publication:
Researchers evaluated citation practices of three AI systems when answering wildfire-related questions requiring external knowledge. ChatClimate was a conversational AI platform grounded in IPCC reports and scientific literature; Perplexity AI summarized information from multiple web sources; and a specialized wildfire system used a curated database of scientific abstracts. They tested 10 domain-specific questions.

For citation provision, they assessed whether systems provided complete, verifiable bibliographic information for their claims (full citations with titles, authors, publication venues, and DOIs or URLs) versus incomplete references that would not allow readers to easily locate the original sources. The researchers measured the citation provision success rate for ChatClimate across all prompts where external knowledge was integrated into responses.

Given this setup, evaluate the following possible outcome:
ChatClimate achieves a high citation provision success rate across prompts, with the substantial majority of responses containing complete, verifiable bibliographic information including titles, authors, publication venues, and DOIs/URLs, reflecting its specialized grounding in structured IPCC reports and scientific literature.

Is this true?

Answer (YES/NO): NO